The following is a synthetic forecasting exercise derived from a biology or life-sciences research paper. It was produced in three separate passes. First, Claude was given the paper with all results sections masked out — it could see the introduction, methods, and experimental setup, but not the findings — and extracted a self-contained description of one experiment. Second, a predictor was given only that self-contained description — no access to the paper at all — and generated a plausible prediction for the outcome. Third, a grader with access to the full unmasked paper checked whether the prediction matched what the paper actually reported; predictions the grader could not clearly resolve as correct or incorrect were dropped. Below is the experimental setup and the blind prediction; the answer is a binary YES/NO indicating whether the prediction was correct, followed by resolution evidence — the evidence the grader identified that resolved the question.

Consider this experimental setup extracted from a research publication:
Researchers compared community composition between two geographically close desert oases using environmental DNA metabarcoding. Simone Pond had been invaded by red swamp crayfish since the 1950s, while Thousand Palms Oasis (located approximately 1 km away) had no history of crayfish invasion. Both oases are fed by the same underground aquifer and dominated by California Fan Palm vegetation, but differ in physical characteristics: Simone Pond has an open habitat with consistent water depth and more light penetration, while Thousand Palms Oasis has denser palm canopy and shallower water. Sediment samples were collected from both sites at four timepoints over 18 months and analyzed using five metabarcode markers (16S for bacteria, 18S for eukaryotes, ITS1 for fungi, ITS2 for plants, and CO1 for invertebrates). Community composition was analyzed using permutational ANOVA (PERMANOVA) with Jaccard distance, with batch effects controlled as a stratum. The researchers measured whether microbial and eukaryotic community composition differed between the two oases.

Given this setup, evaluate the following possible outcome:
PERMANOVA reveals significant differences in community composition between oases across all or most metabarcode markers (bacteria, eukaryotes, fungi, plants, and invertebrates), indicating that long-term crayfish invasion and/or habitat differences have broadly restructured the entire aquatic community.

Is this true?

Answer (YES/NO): YES